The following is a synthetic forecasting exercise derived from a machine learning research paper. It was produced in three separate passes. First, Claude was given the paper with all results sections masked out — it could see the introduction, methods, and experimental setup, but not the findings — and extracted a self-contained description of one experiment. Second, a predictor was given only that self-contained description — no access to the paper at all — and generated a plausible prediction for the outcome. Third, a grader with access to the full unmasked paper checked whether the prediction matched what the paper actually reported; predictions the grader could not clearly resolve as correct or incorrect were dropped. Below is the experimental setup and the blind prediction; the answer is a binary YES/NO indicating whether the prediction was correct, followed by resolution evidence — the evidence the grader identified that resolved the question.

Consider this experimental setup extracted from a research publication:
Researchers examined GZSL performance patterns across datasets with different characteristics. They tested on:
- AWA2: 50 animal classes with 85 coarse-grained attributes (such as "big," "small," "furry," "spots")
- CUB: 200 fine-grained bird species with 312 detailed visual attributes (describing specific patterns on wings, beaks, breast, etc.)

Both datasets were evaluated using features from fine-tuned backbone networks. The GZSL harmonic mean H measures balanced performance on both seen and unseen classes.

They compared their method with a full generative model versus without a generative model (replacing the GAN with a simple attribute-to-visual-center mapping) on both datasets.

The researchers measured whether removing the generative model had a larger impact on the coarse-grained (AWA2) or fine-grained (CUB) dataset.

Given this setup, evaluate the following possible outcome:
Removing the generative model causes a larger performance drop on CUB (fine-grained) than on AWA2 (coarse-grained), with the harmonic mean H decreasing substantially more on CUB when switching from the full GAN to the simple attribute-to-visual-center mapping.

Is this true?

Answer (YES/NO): NO